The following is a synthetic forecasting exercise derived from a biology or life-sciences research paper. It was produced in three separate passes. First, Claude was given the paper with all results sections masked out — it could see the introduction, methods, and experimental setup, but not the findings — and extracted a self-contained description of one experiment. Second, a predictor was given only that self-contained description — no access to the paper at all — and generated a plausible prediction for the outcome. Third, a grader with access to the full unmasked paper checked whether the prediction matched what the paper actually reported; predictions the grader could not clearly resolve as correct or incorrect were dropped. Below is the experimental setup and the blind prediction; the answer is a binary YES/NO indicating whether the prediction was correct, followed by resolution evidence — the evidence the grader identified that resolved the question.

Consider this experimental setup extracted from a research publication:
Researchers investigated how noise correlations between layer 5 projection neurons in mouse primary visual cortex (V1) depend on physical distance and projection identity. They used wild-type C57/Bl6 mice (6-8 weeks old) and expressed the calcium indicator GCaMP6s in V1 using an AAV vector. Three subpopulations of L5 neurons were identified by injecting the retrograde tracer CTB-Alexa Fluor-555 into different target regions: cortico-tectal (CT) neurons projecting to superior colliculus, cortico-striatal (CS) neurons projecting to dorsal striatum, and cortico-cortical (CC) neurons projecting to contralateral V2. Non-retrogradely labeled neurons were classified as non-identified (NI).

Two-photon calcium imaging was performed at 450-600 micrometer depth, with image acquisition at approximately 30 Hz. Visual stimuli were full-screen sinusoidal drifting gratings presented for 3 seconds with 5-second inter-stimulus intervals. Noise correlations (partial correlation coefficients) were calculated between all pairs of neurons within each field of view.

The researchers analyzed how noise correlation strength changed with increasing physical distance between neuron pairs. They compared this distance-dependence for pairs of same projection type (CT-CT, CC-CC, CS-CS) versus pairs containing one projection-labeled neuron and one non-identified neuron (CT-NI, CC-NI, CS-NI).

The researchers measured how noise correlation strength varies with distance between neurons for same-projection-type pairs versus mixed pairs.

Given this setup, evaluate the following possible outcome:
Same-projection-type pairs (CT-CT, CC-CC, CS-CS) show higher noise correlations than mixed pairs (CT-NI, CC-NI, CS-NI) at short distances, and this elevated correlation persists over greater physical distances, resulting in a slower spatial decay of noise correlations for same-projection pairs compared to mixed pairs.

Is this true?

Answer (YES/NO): NO